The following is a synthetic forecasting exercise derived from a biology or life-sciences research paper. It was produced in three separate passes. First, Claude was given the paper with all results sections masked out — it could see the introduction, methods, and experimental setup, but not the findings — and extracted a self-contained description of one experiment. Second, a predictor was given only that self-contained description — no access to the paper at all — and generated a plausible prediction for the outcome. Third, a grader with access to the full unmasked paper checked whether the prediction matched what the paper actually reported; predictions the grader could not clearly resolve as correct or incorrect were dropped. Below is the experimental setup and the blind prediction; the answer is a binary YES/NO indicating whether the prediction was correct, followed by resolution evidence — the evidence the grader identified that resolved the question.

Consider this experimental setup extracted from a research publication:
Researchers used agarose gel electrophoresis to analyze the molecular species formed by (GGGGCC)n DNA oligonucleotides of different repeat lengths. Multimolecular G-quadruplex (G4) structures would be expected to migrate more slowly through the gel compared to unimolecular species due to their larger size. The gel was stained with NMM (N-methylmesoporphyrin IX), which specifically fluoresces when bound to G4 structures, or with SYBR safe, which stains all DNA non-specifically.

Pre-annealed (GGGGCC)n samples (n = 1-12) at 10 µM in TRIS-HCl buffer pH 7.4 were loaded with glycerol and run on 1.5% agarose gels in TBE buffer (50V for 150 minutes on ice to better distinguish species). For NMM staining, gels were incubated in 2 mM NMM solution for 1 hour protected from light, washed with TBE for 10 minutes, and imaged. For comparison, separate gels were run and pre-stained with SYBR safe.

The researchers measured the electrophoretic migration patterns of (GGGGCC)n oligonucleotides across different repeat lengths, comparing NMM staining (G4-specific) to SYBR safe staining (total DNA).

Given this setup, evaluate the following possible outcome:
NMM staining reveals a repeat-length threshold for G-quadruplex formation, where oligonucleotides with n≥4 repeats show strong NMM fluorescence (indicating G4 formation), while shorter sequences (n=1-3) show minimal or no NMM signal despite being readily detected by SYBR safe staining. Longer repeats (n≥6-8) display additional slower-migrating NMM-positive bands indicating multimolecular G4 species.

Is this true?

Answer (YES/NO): NO